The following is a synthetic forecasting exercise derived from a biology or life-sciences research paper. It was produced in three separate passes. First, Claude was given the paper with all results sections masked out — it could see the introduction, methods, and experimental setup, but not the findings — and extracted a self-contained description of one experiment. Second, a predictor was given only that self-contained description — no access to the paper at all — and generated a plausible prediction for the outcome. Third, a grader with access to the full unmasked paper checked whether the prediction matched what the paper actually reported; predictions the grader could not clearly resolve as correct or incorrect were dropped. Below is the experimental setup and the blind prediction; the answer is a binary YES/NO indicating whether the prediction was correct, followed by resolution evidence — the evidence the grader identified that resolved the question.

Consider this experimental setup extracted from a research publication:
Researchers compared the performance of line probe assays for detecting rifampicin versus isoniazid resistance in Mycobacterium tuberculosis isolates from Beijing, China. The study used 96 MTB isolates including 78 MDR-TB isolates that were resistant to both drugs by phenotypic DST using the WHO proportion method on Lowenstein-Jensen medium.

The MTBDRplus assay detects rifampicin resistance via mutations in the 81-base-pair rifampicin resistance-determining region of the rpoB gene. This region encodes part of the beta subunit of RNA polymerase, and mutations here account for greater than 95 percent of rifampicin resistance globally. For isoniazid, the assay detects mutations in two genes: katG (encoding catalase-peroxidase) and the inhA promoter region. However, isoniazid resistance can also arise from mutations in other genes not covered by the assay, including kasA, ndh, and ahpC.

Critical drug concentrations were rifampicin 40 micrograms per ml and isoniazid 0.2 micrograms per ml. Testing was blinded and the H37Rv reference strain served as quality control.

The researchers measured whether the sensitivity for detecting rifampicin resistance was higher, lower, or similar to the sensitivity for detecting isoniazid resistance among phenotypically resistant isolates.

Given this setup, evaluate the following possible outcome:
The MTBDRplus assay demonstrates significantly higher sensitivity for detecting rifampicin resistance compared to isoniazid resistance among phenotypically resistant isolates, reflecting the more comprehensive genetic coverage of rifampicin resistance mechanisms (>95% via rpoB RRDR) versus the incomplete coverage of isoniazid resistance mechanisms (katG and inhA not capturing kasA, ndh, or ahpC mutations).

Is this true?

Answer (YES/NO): YES